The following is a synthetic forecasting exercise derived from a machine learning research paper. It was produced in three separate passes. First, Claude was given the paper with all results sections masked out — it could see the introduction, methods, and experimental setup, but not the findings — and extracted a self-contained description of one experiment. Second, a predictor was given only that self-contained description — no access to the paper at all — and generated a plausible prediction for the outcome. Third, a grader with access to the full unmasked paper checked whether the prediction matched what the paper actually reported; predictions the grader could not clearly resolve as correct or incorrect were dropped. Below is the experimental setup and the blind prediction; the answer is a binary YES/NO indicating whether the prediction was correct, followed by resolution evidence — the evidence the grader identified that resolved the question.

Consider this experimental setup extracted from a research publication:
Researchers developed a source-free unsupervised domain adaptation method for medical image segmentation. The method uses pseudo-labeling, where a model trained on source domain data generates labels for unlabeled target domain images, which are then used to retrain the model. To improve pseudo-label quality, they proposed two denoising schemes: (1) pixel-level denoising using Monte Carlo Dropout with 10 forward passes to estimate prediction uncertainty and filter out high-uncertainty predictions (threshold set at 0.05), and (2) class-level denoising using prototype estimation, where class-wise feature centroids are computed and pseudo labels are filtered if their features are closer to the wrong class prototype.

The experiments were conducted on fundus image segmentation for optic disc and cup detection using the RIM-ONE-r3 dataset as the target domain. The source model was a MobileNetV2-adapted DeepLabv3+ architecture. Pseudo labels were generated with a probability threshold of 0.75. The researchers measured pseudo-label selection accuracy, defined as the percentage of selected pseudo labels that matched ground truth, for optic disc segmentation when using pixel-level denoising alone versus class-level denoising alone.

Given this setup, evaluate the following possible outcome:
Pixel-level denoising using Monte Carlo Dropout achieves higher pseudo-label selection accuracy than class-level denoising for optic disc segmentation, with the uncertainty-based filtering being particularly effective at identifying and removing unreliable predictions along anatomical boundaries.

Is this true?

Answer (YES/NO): NO